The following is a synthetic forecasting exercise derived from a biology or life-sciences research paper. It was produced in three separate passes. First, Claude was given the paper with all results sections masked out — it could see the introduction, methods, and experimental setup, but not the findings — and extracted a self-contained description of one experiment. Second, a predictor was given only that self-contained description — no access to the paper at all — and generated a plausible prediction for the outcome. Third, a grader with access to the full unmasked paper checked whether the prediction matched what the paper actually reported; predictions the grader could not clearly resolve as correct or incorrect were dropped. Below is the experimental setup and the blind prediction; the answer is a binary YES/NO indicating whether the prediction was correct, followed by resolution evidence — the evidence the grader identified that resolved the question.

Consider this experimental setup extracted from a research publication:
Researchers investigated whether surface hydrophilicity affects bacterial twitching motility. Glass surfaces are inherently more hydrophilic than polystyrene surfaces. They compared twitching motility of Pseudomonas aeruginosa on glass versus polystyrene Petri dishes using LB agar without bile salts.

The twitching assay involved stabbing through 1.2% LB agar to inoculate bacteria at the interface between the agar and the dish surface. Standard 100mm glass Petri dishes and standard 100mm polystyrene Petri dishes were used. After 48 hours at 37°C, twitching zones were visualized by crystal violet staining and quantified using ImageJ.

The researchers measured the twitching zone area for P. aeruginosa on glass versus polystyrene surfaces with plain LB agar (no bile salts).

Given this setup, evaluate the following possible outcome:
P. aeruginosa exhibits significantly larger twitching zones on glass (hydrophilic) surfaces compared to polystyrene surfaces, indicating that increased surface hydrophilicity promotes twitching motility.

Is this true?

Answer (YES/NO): YES